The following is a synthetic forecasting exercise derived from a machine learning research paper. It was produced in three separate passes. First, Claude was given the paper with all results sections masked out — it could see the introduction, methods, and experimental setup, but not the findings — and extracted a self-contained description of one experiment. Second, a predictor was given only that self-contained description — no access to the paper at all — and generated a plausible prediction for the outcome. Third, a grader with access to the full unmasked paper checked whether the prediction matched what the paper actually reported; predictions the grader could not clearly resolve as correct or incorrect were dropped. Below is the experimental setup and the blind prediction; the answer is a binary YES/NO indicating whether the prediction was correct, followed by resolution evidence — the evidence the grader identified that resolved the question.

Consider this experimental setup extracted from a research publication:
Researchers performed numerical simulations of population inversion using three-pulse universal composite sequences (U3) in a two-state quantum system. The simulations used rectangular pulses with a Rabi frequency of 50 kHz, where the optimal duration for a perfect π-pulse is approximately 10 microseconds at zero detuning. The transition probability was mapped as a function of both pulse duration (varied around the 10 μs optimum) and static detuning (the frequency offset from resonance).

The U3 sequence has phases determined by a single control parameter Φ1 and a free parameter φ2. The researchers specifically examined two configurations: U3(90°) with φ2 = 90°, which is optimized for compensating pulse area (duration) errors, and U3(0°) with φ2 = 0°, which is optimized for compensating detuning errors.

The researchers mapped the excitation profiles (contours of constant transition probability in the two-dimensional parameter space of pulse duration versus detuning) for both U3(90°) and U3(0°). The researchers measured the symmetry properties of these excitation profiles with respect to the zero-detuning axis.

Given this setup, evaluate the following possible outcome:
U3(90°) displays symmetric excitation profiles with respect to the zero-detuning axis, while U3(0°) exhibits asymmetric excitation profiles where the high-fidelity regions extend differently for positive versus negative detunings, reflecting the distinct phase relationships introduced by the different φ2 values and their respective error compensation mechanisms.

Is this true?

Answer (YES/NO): NO